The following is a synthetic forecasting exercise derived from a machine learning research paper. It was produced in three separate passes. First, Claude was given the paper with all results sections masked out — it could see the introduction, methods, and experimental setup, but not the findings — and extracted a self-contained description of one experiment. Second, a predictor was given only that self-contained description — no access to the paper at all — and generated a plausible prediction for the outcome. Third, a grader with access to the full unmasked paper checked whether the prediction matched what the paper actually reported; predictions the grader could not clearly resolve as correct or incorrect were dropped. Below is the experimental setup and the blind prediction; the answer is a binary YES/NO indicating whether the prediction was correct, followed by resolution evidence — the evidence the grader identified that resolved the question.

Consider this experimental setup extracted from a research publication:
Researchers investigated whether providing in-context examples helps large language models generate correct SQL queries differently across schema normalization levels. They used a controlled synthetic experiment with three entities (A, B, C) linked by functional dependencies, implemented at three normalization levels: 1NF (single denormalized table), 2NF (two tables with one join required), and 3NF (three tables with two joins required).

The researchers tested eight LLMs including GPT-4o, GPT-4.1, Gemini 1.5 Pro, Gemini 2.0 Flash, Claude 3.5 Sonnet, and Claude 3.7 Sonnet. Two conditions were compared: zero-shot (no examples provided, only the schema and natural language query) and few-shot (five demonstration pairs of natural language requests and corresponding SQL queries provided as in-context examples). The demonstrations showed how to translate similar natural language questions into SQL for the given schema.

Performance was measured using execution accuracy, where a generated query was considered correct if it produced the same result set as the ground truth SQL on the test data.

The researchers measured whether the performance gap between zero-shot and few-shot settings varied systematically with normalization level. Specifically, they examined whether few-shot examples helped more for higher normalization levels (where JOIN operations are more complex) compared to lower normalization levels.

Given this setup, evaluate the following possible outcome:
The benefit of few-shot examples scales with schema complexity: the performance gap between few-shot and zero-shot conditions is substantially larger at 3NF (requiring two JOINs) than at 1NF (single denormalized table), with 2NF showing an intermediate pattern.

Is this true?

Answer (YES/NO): YES